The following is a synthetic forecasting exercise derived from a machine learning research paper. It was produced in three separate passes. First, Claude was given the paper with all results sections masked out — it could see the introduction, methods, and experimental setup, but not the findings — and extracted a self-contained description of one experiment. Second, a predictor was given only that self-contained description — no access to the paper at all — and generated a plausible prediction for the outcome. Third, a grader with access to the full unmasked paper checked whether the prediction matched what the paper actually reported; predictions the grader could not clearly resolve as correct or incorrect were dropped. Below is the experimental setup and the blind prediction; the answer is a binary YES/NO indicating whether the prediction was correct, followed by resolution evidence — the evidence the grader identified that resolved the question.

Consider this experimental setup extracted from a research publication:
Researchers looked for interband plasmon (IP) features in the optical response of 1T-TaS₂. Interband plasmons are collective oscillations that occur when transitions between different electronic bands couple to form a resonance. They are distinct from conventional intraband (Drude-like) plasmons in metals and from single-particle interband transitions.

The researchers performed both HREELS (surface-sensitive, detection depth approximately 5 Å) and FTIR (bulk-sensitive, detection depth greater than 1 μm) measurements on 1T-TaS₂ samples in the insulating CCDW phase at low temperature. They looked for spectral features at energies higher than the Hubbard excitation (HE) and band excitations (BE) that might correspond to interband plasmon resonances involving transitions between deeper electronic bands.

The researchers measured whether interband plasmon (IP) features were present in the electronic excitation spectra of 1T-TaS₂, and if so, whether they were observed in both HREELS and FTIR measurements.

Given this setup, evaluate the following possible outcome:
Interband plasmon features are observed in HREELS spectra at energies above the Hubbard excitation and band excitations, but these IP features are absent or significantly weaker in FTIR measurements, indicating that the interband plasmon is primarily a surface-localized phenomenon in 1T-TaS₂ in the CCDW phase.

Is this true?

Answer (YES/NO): NO